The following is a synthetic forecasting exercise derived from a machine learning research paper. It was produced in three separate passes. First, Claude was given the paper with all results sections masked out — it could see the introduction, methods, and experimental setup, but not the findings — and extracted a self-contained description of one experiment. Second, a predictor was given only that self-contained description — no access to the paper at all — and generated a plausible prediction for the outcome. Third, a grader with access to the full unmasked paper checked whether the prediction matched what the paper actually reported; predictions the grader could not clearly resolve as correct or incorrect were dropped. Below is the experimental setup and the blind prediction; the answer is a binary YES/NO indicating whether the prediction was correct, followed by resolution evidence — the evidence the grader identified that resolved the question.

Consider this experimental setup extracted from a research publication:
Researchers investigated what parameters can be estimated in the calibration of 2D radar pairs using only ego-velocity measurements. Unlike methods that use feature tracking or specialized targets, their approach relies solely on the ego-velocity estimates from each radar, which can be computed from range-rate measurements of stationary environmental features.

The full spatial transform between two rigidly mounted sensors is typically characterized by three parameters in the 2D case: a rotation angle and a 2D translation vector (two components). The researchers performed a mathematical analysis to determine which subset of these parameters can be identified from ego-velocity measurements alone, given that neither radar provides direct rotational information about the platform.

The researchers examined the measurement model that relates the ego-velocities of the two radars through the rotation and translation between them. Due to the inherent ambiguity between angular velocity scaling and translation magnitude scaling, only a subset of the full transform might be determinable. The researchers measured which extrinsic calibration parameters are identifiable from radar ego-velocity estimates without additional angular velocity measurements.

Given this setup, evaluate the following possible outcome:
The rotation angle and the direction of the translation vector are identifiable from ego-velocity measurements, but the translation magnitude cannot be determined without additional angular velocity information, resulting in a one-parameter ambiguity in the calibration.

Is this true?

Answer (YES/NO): YES